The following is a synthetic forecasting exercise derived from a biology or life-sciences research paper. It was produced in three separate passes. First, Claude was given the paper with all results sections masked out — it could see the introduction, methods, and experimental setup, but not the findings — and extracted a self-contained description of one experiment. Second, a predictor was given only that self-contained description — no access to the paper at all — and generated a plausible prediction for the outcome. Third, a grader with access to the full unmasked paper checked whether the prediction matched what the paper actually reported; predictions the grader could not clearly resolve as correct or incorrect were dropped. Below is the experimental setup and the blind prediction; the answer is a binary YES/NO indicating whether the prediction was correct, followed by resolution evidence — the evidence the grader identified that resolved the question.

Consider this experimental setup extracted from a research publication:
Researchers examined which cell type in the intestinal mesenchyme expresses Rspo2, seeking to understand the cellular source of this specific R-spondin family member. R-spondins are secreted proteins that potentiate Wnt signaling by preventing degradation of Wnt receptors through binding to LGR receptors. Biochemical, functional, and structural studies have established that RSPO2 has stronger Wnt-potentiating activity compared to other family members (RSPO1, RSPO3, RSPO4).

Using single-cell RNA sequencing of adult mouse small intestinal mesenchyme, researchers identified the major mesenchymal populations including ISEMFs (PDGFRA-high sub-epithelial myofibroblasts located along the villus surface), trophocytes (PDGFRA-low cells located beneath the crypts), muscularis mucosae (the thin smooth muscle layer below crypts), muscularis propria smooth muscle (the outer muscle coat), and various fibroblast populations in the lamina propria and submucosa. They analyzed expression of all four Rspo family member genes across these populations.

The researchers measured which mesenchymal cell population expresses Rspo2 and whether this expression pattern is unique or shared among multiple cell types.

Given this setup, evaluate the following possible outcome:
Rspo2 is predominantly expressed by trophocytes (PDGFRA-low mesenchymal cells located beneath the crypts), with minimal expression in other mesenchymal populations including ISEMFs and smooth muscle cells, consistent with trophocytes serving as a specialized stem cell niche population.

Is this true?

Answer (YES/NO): YES